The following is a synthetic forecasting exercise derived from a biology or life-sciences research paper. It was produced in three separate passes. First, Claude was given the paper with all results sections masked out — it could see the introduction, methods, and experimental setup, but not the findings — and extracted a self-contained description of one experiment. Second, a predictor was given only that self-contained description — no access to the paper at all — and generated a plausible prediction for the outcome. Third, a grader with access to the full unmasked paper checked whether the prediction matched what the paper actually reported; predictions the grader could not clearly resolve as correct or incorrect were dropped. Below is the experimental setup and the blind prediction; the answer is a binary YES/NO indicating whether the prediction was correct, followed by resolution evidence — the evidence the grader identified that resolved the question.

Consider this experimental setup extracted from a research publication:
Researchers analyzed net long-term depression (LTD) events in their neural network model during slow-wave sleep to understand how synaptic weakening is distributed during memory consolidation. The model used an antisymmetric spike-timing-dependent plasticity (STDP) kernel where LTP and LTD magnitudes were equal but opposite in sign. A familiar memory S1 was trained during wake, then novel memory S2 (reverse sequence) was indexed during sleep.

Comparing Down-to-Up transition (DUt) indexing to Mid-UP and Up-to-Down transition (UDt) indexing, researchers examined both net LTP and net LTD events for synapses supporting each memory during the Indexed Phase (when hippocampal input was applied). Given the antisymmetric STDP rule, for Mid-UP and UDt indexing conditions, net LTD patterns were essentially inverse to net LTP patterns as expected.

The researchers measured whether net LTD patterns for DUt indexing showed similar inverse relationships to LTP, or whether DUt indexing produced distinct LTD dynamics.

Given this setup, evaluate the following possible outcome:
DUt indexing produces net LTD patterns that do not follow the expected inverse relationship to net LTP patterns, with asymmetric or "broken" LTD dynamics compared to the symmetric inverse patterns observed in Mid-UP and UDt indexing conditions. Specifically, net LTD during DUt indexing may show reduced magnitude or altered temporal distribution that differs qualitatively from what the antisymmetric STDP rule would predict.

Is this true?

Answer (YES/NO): YES